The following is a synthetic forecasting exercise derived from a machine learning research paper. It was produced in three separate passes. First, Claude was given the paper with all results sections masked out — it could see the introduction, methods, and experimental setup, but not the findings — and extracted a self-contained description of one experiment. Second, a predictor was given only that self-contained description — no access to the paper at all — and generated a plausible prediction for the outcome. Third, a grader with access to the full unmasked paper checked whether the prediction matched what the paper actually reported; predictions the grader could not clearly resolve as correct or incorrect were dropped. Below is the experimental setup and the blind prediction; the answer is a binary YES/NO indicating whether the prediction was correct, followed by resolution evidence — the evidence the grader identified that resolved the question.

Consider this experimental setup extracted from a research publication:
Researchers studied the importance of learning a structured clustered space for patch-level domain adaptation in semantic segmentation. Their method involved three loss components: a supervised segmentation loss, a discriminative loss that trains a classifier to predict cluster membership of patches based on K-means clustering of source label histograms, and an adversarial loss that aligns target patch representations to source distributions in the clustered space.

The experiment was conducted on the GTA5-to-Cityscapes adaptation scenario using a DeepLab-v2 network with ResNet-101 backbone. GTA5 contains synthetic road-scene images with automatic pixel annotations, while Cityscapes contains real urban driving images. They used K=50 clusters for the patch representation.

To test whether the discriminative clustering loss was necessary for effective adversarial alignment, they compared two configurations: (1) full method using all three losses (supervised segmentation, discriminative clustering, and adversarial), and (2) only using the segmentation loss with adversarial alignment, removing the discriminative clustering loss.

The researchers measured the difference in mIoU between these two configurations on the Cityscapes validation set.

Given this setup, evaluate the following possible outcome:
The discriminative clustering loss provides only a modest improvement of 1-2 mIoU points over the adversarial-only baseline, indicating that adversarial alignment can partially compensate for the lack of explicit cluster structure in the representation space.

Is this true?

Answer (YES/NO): YES